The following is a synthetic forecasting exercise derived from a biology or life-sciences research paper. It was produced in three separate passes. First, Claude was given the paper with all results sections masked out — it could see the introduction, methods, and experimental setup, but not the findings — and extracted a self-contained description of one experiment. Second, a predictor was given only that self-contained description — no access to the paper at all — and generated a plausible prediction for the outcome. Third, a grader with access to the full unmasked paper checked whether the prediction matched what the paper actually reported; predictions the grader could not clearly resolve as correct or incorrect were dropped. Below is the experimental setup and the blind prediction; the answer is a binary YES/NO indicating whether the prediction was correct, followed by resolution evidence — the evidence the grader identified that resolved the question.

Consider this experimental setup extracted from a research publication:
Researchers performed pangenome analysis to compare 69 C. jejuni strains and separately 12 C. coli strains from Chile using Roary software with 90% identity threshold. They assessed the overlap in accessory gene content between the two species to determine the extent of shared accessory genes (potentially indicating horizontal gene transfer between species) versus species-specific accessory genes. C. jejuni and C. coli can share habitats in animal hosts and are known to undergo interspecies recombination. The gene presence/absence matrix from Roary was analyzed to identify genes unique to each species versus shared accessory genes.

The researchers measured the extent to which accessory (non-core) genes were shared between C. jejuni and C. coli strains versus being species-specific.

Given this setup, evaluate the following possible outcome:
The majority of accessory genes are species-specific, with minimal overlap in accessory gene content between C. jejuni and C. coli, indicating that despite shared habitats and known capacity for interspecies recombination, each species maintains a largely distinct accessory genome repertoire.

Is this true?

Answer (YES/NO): YES